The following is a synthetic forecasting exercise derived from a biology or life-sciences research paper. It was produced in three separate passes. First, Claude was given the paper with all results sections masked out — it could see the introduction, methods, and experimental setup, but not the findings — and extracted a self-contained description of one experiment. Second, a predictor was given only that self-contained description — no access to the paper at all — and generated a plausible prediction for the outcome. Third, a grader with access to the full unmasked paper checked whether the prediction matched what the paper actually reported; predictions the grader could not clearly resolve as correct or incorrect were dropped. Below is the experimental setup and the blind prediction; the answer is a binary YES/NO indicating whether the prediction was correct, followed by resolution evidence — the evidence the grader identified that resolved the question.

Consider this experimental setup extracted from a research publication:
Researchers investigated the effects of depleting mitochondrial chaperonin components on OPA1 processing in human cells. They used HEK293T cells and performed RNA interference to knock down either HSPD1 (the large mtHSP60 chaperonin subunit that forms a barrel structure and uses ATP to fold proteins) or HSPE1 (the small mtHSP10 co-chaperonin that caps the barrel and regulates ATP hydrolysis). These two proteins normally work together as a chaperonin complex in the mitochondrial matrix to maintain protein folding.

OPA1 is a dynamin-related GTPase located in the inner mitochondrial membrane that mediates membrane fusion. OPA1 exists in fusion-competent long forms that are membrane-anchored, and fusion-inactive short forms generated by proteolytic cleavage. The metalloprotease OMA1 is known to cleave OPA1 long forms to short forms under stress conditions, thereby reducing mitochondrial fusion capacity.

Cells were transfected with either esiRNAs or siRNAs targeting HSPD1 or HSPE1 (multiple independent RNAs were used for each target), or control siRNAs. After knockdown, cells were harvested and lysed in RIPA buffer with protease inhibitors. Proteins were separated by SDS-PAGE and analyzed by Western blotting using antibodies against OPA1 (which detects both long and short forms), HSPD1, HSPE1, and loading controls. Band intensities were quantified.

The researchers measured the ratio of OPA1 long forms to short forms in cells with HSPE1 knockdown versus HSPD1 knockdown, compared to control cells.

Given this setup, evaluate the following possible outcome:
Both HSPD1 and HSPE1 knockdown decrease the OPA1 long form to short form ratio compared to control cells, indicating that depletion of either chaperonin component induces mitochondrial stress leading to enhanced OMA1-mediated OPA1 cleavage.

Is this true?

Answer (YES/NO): NO